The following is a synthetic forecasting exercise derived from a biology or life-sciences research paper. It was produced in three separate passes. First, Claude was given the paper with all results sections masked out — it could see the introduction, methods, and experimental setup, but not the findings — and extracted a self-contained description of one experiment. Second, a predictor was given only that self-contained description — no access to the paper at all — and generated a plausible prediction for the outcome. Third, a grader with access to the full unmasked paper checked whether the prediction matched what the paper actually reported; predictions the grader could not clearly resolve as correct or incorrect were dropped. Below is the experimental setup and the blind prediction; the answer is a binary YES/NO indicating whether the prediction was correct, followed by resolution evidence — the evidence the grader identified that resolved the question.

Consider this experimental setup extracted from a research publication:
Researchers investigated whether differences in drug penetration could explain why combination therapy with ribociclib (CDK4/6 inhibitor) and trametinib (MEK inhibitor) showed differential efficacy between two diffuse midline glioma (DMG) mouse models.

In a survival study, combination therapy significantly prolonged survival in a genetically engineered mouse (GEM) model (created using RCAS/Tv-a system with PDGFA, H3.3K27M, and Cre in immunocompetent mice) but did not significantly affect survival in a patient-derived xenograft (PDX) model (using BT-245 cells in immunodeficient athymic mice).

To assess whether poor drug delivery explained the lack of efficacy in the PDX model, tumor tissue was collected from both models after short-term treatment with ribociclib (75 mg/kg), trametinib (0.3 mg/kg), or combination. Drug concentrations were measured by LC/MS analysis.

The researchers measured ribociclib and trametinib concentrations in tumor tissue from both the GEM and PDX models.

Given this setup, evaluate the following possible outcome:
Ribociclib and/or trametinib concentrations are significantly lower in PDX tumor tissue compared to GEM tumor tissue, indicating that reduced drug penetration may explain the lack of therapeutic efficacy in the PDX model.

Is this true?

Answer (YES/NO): NO